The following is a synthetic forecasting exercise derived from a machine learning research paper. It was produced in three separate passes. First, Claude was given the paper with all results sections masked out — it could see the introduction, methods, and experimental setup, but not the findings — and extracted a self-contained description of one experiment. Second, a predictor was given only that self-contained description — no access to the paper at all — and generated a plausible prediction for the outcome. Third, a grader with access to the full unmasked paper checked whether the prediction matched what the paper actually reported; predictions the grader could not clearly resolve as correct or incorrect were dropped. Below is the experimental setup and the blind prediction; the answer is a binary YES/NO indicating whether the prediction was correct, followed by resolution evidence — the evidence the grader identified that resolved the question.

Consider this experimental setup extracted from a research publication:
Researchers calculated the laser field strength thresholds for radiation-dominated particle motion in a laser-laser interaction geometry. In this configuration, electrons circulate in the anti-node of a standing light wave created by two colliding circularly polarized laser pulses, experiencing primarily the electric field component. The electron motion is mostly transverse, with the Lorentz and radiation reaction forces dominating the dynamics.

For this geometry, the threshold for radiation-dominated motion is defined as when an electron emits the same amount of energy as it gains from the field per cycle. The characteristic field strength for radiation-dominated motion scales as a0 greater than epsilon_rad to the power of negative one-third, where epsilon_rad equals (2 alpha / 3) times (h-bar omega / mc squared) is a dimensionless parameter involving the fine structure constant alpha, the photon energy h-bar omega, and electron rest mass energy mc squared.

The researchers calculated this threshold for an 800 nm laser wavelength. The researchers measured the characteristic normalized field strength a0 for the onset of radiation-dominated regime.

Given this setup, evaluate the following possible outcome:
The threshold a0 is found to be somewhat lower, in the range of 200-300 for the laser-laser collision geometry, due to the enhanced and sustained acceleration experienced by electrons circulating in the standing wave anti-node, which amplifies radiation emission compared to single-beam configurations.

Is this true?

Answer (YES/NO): NO